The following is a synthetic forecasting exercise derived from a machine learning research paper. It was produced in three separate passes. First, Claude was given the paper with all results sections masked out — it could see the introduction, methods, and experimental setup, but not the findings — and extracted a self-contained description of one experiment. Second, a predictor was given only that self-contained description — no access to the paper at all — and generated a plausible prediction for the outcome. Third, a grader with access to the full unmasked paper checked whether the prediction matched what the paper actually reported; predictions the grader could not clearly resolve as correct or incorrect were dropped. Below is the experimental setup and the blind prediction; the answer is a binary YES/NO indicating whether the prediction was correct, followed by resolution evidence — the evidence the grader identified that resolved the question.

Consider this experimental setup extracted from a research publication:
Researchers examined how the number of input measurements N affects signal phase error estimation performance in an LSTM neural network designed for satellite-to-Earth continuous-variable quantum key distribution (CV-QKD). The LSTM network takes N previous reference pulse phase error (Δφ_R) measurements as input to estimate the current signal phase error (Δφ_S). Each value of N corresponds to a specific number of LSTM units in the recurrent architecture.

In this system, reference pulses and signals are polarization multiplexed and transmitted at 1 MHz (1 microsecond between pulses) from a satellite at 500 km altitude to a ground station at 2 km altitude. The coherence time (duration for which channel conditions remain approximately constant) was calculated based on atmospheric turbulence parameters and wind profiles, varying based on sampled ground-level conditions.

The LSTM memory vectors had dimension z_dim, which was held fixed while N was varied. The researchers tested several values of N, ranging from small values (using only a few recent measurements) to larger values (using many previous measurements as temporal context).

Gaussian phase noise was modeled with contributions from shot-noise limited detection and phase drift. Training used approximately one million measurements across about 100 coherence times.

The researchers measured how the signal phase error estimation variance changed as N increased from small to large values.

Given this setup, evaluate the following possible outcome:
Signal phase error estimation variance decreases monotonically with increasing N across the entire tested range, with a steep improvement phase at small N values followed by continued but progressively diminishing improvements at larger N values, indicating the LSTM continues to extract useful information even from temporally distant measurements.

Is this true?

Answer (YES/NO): YES